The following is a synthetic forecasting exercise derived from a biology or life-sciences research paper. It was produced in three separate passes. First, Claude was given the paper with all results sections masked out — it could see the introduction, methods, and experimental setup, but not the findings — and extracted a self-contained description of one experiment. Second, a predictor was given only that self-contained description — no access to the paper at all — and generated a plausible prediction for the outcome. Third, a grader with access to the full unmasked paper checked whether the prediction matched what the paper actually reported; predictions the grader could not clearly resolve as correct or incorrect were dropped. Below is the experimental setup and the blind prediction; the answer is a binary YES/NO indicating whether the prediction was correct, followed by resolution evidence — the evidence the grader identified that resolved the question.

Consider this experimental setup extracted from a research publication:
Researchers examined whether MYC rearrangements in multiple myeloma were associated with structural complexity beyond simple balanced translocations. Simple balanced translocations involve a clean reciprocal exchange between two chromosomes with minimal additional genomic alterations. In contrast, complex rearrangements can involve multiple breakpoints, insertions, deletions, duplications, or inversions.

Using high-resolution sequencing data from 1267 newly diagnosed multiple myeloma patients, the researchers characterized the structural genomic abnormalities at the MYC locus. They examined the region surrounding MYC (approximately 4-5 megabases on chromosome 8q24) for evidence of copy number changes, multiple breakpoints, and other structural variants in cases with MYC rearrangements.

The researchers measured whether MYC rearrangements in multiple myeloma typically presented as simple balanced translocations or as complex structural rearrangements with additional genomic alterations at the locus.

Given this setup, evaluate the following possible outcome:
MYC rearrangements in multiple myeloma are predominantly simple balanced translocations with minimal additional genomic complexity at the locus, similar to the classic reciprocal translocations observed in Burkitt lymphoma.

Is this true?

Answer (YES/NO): NO